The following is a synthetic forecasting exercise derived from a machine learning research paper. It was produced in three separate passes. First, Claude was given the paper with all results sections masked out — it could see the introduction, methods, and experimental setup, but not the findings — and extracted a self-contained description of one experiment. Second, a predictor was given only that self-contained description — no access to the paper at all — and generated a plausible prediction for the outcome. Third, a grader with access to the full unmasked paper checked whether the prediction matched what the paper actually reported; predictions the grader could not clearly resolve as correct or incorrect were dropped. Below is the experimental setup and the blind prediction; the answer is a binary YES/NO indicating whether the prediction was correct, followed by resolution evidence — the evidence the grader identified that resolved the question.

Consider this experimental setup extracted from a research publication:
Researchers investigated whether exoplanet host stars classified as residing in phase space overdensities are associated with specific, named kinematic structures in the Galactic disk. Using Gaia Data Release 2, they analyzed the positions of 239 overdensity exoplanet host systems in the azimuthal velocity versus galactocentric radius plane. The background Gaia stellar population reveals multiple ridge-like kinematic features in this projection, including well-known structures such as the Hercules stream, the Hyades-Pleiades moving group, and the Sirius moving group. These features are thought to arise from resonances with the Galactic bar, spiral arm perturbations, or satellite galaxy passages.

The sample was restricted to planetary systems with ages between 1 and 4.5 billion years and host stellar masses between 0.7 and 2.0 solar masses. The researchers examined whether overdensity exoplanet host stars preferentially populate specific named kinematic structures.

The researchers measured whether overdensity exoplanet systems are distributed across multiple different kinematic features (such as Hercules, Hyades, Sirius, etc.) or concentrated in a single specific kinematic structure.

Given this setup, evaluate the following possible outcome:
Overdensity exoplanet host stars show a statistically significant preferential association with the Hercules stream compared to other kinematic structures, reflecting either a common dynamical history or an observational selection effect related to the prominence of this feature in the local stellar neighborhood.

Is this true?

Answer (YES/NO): NO